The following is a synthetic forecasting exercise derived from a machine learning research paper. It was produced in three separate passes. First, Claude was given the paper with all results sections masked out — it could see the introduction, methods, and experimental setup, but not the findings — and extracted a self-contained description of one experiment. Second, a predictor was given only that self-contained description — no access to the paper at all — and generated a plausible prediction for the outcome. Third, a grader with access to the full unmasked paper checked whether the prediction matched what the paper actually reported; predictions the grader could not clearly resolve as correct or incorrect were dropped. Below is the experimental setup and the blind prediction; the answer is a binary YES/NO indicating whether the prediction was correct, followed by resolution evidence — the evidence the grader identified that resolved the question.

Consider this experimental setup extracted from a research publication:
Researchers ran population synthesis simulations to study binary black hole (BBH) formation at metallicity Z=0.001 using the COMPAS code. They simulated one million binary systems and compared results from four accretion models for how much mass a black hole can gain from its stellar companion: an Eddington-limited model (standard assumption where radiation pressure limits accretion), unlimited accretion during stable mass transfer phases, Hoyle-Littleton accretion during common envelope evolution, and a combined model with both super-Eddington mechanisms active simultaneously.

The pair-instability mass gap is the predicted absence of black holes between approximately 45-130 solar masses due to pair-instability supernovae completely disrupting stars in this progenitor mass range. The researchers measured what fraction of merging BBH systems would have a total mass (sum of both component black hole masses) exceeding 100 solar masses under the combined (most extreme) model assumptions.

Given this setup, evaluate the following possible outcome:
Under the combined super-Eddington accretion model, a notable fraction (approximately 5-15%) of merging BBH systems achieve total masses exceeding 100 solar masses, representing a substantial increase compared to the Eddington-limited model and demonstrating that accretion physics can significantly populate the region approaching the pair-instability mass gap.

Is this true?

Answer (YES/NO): NO